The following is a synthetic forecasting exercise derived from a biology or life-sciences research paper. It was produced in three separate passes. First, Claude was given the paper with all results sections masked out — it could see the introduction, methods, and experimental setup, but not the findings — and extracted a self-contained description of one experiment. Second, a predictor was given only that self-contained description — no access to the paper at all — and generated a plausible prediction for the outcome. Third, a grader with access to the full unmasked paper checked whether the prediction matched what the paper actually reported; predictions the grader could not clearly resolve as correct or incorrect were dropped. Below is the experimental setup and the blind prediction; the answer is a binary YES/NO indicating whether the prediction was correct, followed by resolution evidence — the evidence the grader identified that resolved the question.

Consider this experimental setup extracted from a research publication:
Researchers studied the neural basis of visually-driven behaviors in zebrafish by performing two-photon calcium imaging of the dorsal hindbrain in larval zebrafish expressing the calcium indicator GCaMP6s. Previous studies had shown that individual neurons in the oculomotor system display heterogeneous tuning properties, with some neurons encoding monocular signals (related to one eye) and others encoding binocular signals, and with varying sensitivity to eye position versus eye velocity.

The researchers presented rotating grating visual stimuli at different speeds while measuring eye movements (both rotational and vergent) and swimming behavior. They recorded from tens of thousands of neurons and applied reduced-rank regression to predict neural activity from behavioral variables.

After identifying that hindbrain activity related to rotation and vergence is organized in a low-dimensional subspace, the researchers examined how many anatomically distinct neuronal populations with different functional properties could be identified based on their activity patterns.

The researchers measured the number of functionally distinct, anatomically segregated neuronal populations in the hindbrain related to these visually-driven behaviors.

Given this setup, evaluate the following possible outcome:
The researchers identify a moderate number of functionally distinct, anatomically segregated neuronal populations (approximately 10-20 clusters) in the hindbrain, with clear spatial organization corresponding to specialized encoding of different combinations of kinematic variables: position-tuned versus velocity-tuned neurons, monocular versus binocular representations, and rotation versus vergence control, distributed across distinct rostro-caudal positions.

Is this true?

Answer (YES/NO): NO